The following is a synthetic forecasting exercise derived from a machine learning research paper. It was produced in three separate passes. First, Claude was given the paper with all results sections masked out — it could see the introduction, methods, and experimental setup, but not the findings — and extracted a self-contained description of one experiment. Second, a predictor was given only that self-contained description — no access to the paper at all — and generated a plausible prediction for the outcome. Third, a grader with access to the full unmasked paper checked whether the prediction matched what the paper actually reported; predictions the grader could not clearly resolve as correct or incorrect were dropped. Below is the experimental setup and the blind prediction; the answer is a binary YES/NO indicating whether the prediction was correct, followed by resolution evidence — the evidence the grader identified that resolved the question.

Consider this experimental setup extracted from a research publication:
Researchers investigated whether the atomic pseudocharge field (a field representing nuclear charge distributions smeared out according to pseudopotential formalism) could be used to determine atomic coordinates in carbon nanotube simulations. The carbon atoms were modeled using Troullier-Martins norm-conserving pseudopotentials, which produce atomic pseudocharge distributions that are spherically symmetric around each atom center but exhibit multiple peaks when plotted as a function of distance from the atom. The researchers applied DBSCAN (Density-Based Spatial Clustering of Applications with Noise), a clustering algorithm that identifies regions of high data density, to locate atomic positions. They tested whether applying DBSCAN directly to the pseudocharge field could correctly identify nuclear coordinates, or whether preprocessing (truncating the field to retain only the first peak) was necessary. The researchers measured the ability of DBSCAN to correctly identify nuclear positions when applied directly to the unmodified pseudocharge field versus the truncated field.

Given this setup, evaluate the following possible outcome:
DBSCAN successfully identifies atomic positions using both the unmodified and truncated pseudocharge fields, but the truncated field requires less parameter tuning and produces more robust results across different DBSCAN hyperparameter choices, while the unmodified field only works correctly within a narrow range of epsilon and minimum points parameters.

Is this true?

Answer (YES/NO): NO